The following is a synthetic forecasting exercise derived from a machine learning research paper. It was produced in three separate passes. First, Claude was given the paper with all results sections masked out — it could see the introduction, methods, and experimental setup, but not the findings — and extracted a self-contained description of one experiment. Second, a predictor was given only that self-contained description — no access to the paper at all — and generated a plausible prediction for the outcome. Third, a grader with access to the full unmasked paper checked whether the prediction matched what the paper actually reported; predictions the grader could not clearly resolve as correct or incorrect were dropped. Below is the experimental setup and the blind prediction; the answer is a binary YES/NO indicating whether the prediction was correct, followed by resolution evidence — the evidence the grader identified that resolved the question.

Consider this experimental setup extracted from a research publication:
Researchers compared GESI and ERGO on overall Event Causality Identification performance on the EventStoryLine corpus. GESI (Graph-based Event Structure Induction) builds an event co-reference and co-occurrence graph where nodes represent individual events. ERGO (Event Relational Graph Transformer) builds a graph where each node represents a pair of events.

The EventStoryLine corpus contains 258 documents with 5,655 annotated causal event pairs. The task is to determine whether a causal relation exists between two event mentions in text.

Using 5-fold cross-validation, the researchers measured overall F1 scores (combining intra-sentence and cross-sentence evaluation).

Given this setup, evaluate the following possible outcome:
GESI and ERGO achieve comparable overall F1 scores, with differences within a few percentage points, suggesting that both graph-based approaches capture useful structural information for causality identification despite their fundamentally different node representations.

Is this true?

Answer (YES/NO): YES